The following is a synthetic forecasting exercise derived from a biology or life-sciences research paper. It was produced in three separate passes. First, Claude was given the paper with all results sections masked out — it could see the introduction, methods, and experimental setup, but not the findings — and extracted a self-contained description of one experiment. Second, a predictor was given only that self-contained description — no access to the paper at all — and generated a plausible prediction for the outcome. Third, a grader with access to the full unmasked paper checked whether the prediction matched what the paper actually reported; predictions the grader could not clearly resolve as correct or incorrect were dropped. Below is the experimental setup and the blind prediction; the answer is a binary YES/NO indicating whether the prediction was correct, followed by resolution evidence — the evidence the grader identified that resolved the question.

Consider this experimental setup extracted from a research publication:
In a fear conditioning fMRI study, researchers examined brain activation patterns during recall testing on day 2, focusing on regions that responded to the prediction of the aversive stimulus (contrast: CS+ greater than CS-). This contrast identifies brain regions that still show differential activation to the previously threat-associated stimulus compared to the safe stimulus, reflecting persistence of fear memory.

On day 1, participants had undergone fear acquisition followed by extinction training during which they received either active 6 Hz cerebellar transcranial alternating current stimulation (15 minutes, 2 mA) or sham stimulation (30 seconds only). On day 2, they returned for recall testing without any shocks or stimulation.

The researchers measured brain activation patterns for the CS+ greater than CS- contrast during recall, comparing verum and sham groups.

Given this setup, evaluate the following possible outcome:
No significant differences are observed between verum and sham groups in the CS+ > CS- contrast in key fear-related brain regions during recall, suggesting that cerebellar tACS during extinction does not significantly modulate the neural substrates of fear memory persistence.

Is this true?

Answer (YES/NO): NO